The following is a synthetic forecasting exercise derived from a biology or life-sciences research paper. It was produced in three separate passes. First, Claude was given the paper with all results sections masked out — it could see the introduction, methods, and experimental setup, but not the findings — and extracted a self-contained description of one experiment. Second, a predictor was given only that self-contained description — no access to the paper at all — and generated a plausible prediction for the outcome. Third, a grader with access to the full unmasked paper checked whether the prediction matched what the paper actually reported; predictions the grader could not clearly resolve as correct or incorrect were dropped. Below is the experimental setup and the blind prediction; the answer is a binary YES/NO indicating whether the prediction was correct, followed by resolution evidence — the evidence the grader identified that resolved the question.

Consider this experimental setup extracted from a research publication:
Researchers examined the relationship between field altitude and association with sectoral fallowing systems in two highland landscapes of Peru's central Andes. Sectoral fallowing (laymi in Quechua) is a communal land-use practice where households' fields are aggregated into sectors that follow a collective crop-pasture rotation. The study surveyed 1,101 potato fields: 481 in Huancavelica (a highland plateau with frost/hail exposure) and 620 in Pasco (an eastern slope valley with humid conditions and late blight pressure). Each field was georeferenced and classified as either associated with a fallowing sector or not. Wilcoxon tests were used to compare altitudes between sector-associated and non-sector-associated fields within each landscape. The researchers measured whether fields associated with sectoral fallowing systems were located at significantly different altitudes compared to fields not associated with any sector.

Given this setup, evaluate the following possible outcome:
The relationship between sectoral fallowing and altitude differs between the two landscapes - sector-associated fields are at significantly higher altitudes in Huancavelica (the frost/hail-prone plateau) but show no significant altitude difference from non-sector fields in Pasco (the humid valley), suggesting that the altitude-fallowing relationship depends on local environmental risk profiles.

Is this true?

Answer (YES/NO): NO